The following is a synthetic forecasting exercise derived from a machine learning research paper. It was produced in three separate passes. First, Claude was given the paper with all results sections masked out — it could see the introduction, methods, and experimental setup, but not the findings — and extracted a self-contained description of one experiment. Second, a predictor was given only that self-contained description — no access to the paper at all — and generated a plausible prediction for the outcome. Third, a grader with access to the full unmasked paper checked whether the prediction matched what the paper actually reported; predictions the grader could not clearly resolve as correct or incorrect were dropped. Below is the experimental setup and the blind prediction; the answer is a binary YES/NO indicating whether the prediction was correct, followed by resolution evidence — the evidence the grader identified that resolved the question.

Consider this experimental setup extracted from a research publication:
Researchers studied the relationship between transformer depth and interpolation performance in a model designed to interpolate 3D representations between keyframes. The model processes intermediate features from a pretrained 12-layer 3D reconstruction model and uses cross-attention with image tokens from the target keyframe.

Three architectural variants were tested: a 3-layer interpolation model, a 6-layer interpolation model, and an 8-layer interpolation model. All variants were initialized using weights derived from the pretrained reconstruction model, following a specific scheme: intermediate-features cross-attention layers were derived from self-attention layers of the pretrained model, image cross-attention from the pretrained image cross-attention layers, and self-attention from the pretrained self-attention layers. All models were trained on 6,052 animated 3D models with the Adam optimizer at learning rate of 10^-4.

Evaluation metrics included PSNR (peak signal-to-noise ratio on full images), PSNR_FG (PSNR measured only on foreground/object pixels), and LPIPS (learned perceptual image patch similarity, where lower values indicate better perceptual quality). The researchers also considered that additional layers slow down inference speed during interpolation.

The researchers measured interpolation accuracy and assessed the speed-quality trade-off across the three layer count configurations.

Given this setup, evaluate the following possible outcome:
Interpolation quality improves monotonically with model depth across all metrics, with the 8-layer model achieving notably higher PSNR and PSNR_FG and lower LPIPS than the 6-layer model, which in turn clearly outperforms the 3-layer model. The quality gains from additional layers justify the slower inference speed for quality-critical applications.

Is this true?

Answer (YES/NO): NO